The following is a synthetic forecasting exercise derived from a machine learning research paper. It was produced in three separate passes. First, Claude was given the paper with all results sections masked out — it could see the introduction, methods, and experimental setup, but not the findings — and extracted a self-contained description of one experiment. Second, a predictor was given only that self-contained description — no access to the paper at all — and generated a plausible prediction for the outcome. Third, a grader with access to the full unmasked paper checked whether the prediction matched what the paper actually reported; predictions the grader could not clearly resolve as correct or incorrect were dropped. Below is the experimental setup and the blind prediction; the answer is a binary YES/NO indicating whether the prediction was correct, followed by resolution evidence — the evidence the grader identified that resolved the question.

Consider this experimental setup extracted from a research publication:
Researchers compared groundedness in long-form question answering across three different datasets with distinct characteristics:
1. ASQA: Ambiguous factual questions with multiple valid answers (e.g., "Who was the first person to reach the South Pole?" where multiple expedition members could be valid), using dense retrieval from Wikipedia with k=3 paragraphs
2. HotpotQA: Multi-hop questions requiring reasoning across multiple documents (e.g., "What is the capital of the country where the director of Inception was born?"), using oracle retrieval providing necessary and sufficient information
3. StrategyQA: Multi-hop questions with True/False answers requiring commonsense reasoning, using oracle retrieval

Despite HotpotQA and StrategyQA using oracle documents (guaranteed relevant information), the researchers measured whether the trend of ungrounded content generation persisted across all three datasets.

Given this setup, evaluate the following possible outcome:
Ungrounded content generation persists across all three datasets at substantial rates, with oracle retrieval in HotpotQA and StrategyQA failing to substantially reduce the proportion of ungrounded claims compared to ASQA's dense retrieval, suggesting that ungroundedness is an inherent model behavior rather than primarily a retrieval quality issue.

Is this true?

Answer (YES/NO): YES